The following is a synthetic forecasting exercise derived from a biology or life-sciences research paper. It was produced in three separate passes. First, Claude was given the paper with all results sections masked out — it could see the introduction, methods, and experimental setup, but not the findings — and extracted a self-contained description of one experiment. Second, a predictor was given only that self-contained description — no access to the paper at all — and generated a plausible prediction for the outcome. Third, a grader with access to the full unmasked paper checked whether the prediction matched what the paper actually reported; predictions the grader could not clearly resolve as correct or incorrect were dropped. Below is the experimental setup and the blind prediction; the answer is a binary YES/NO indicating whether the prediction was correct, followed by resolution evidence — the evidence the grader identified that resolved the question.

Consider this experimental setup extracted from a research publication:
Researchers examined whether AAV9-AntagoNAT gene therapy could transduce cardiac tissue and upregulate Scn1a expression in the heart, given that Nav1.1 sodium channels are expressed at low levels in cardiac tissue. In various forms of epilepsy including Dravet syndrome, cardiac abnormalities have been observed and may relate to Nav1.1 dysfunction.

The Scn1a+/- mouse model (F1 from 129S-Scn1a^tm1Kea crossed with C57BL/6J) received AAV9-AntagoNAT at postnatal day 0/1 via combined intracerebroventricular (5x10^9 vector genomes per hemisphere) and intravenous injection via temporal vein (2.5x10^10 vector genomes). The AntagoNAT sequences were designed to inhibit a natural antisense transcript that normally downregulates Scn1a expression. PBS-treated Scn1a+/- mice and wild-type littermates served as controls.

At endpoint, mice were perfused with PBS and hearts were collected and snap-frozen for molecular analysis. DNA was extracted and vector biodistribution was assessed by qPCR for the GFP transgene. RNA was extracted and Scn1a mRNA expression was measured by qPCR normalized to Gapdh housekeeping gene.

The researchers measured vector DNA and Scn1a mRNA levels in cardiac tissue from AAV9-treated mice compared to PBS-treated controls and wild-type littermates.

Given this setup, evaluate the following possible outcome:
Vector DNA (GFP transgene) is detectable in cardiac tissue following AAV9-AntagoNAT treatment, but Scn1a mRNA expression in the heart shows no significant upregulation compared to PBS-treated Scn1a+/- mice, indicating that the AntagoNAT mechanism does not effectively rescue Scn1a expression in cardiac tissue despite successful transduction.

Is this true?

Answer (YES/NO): YES